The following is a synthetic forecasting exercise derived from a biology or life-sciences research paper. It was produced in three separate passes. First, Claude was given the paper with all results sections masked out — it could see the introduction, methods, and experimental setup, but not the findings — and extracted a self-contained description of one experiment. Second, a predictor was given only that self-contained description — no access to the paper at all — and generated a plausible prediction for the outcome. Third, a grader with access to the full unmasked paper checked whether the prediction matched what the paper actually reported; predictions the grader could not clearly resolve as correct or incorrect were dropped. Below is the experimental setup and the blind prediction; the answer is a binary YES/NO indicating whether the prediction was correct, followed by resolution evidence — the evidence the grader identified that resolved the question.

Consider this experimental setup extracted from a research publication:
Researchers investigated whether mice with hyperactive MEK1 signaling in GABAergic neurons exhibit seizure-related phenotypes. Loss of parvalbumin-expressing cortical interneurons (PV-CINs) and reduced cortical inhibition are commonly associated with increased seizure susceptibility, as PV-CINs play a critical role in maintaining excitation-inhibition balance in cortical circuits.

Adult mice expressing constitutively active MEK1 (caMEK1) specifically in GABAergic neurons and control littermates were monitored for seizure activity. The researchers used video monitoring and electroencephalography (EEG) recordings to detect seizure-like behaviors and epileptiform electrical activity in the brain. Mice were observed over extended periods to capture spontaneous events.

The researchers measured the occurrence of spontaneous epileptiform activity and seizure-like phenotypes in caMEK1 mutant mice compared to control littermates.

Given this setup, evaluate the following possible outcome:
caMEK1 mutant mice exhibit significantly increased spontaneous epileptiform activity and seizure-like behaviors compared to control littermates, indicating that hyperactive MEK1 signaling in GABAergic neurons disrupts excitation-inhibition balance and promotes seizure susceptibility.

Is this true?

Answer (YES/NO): NO